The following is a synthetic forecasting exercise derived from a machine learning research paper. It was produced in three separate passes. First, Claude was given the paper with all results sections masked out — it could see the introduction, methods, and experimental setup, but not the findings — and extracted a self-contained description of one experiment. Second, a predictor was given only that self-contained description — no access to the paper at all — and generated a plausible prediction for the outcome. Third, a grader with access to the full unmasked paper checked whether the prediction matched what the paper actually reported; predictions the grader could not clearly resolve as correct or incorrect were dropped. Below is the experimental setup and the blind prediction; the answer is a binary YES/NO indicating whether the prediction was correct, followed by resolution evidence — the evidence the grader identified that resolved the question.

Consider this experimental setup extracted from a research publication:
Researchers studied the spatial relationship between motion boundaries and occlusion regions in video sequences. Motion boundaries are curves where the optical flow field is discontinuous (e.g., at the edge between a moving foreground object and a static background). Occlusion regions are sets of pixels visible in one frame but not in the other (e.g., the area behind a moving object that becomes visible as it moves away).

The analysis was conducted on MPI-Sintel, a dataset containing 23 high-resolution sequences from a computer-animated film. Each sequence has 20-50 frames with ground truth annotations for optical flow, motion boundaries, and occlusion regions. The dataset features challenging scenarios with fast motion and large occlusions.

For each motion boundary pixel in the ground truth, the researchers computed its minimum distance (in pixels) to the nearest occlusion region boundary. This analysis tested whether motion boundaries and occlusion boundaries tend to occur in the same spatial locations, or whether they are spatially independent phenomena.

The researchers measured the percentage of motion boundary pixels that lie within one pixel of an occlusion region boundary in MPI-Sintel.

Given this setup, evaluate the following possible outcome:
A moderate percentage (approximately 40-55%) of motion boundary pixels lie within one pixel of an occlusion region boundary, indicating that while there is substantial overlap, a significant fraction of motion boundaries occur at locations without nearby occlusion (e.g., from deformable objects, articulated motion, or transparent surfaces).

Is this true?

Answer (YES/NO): NO